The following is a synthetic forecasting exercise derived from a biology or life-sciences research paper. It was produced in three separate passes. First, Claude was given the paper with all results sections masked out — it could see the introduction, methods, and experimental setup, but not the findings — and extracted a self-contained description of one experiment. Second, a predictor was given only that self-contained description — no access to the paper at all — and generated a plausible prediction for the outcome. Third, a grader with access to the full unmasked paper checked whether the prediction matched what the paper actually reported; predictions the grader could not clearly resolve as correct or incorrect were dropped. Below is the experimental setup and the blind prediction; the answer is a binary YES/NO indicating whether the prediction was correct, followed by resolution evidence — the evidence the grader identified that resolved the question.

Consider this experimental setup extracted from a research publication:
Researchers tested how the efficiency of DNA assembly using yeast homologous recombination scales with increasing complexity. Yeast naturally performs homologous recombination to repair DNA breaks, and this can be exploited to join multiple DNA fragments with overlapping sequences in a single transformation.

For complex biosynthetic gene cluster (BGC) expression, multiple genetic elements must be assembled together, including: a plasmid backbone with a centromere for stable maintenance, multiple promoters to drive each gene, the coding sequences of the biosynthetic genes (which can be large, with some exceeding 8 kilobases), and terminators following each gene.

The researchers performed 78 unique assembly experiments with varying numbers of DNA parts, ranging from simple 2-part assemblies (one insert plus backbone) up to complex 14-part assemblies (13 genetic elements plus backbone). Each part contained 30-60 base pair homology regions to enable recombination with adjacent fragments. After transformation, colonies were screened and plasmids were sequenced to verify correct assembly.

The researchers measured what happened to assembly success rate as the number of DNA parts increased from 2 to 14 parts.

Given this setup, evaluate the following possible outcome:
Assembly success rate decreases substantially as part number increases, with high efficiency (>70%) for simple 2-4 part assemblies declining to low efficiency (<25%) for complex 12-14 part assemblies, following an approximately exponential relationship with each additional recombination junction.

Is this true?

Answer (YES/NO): NO